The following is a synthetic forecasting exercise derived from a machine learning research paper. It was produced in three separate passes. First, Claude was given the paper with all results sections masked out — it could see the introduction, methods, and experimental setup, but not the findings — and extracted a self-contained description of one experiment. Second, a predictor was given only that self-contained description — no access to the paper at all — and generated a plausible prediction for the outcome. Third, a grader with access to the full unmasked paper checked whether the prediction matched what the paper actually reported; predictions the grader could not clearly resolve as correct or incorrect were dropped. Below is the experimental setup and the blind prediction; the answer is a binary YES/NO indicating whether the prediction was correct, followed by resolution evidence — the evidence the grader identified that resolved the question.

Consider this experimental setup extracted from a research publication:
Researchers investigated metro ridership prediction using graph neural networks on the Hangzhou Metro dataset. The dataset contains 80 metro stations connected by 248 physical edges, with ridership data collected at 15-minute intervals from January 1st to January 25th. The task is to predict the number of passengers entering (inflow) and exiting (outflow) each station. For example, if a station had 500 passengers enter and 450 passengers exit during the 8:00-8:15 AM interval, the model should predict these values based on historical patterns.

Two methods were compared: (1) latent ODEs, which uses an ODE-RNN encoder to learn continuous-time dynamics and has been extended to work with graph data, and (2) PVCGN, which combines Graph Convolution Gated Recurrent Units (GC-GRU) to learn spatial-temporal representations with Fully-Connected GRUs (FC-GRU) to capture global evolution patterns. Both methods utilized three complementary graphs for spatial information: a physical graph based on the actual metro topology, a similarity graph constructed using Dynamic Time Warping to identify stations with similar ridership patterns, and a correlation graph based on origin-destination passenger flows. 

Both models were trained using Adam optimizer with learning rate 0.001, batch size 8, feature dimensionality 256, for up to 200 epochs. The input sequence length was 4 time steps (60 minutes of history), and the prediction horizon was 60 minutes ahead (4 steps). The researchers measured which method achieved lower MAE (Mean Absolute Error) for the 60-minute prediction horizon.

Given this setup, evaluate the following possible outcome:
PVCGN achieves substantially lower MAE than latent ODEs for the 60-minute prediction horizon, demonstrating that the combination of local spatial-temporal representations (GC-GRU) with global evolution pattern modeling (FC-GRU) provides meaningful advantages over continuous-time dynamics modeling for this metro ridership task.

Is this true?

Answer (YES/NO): NO